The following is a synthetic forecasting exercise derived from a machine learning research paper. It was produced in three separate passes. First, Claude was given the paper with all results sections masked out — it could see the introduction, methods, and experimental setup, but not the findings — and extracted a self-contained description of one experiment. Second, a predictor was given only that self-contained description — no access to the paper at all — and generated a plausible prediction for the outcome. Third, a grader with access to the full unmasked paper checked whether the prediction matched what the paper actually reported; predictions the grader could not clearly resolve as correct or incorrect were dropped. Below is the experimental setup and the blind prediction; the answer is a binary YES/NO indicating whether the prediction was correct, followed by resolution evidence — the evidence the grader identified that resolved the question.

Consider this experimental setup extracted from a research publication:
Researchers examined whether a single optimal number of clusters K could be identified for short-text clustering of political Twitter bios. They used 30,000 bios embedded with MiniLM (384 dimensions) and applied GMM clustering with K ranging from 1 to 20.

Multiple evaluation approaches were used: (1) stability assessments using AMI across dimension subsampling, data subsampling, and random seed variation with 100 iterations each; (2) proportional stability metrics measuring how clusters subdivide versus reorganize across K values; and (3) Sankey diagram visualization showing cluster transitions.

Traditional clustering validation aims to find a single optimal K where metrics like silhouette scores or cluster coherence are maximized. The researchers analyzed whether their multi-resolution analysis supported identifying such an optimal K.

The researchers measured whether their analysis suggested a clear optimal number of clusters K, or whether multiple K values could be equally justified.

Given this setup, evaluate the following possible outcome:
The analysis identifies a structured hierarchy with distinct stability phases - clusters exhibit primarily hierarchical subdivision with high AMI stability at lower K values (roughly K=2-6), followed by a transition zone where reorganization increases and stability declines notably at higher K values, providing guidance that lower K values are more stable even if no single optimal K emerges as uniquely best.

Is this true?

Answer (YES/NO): NO